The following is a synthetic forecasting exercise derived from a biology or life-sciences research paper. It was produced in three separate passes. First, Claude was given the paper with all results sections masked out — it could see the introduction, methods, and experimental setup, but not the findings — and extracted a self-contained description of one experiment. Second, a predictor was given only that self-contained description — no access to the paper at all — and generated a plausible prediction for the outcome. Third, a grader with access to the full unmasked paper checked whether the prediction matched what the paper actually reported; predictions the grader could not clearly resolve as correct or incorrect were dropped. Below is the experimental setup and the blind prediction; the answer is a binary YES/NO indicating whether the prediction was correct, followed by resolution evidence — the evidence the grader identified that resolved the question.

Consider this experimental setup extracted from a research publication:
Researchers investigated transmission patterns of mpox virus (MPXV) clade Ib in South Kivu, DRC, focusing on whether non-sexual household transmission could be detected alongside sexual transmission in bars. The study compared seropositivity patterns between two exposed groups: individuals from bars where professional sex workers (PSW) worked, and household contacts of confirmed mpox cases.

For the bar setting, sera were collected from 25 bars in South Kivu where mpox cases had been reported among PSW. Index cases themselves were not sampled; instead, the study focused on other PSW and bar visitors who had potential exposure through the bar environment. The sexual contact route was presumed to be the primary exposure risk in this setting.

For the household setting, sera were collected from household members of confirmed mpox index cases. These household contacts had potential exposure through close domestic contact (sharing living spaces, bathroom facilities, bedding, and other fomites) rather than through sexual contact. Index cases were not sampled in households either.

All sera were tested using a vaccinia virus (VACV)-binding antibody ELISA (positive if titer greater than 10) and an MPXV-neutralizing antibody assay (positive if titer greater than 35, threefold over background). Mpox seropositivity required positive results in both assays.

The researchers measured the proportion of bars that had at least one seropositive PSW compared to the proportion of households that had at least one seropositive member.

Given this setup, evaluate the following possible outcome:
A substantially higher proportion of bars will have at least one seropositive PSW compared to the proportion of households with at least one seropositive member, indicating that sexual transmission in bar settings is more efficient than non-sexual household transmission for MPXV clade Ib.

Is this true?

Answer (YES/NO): NO